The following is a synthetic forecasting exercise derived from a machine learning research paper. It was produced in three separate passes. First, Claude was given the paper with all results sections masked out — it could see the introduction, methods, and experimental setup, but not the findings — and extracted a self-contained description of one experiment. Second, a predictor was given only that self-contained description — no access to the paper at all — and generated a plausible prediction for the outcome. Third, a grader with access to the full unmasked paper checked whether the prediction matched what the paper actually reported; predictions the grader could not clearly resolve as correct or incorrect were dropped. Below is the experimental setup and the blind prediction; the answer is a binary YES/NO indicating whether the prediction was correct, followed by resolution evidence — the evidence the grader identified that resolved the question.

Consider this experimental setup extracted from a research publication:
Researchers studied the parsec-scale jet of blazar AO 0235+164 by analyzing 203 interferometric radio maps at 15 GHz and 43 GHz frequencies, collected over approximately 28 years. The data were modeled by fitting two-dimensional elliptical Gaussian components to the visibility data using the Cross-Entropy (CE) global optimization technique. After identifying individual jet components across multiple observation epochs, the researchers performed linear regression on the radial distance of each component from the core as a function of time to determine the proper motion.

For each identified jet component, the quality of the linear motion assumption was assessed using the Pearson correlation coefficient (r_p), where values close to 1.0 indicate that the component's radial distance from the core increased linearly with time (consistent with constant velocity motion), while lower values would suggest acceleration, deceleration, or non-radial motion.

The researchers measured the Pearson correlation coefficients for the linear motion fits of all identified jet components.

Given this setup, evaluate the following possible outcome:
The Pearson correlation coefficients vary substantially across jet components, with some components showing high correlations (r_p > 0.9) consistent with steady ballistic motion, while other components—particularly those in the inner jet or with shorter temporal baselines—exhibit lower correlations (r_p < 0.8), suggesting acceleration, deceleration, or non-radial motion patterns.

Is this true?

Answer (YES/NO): NO